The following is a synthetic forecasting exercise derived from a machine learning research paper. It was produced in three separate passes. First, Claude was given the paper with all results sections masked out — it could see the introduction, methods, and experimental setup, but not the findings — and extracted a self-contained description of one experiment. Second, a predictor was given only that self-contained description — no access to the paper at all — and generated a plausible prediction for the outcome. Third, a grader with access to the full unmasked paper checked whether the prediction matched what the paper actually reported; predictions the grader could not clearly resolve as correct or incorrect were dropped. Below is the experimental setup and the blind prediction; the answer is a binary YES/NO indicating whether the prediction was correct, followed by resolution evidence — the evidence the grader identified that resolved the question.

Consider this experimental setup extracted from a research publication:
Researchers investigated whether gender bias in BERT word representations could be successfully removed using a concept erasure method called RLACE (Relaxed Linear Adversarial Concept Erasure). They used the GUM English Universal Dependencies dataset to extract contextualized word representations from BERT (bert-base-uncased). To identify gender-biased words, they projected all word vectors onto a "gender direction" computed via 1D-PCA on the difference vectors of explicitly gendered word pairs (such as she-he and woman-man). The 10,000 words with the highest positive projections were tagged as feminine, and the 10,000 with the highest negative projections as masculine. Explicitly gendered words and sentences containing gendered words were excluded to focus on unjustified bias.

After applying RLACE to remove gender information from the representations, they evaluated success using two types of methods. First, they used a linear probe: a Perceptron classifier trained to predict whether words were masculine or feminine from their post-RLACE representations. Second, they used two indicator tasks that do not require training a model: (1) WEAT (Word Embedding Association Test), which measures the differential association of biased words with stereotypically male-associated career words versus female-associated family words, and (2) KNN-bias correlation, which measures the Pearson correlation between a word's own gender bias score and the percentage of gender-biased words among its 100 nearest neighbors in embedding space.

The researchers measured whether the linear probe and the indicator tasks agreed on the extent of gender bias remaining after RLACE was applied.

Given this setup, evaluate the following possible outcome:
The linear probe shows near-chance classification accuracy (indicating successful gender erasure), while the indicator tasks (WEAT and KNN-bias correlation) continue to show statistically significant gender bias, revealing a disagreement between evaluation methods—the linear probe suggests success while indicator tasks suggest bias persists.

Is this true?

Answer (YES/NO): YES